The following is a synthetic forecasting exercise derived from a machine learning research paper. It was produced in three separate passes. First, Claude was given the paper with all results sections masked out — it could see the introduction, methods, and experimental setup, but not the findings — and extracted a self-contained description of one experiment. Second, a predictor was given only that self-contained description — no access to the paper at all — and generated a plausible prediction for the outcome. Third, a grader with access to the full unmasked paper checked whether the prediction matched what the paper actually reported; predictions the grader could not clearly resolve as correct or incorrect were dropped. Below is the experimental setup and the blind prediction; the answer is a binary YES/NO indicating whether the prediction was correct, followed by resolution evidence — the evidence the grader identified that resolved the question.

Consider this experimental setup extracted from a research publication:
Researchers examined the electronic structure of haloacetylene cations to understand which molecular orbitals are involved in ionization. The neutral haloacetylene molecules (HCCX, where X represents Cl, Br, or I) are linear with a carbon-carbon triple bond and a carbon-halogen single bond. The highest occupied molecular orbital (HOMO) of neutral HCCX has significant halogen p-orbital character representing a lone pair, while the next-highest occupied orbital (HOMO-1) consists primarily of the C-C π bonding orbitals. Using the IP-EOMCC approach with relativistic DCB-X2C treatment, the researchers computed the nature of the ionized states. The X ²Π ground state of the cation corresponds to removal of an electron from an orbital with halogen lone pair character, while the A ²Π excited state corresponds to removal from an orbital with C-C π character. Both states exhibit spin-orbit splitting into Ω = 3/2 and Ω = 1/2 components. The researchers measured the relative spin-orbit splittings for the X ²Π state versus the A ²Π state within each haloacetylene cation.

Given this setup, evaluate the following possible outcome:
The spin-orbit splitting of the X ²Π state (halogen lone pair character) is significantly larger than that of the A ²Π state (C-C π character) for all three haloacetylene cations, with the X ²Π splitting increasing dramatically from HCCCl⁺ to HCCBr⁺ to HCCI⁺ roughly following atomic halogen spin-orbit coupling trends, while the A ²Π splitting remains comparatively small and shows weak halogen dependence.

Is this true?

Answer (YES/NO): NO